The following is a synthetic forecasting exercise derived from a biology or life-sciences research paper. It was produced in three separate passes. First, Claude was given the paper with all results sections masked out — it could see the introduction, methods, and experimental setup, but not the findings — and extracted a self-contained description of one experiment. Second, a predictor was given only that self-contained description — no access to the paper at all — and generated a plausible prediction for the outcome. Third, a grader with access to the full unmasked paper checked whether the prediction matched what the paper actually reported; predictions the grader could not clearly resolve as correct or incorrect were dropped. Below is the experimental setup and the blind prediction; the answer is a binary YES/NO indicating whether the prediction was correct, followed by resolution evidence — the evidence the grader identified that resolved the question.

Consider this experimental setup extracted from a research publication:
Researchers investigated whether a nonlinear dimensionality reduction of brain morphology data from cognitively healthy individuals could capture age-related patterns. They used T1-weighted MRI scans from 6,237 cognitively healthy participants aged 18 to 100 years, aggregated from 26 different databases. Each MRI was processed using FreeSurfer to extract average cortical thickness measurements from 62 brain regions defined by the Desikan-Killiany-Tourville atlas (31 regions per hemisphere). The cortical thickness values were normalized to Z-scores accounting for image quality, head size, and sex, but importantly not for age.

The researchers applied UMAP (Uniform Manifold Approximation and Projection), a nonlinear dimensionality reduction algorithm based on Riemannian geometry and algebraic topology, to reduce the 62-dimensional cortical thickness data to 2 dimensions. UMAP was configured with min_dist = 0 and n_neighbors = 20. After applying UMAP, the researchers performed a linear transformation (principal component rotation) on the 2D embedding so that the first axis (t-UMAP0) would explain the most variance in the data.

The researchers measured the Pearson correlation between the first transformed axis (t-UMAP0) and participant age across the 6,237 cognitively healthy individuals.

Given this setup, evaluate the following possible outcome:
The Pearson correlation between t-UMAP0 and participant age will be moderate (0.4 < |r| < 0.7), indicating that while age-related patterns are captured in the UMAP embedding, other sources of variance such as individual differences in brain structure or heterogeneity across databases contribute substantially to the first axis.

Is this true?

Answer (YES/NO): YES